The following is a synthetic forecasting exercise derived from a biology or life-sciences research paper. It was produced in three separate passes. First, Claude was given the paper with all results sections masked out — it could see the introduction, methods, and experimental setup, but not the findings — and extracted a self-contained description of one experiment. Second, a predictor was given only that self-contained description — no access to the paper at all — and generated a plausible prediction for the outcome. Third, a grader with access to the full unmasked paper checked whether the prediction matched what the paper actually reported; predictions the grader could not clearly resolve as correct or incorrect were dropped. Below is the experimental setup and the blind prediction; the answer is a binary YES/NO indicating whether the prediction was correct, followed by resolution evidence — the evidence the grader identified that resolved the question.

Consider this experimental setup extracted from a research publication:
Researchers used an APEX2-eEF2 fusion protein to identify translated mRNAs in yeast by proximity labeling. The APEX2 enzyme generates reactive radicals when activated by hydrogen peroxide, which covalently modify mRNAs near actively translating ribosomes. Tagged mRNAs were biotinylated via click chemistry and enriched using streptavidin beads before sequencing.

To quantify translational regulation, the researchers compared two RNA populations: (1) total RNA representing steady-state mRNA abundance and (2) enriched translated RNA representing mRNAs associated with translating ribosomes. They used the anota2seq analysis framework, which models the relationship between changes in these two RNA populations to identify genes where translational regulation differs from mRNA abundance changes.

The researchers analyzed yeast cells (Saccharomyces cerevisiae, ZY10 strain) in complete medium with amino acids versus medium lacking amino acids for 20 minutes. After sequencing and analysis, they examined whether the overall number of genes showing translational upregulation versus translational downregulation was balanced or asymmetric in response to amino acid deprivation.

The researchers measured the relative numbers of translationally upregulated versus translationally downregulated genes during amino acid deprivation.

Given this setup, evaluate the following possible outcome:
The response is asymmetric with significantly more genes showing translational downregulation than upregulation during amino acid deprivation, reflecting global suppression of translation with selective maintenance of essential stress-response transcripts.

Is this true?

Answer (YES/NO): YES